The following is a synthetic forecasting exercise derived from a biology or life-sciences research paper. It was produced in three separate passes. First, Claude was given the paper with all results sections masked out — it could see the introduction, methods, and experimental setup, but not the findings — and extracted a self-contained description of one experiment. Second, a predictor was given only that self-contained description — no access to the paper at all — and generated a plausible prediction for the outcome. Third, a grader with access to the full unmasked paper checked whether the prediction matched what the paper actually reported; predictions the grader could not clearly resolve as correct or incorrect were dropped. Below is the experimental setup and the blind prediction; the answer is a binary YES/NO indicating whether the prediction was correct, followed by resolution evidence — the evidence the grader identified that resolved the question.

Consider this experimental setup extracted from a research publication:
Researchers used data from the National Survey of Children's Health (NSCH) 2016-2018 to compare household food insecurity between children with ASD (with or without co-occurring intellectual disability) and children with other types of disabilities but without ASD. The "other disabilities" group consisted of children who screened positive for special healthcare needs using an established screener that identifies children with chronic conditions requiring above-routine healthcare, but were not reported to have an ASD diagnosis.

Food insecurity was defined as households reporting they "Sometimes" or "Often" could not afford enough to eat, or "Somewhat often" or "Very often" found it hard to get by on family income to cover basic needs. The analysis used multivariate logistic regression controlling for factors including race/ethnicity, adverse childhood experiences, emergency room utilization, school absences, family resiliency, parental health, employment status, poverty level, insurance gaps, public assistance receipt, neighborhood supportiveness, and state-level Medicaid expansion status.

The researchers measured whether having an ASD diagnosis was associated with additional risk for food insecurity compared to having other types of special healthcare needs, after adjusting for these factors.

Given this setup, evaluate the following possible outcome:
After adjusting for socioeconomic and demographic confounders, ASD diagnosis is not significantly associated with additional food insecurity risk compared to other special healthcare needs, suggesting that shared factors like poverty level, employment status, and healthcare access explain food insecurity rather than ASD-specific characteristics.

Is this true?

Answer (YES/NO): NO